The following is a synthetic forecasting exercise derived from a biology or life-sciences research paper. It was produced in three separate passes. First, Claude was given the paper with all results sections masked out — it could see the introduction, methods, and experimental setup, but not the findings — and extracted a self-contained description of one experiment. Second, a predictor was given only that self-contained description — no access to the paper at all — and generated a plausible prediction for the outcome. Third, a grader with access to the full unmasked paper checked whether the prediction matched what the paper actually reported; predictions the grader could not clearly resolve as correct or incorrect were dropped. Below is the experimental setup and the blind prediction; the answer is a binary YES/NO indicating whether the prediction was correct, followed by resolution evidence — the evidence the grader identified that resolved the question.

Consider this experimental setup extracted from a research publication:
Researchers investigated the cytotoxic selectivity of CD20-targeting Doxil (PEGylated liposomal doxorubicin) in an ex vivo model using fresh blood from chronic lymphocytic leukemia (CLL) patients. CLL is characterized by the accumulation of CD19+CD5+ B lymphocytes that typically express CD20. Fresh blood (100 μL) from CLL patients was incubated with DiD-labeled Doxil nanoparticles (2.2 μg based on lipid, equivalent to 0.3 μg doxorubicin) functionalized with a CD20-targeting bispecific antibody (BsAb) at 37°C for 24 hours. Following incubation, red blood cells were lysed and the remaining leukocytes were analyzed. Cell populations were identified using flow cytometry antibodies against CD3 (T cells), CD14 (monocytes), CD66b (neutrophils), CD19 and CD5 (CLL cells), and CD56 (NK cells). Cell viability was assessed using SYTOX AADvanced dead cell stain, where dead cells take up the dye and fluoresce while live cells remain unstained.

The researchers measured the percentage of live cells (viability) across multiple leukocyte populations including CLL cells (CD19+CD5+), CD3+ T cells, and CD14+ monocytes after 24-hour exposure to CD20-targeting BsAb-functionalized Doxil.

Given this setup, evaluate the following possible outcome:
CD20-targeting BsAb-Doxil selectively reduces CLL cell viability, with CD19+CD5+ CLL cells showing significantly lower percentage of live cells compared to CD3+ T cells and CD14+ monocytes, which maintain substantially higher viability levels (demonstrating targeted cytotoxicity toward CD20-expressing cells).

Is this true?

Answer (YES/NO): NO